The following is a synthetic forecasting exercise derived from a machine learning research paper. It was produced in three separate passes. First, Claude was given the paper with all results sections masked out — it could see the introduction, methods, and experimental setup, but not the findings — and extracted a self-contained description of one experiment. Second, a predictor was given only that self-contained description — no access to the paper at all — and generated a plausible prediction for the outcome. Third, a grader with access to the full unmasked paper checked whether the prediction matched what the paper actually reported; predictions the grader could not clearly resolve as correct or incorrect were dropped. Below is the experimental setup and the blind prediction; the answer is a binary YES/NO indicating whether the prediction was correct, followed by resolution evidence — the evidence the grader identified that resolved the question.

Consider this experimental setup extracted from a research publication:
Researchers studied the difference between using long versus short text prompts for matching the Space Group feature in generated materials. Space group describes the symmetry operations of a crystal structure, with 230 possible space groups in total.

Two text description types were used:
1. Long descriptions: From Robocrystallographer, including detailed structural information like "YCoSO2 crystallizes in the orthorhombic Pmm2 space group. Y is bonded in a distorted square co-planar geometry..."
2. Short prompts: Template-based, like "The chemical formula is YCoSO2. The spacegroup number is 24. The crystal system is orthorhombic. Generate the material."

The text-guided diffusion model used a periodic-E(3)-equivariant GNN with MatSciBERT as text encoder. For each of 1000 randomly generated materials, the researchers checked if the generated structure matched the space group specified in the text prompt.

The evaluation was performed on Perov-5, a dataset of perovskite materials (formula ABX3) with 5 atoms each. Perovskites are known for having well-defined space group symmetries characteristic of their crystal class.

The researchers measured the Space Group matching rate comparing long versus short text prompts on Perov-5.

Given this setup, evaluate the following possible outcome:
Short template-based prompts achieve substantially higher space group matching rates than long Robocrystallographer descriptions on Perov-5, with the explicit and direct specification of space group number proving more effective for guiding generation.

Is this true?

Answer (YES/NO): NO